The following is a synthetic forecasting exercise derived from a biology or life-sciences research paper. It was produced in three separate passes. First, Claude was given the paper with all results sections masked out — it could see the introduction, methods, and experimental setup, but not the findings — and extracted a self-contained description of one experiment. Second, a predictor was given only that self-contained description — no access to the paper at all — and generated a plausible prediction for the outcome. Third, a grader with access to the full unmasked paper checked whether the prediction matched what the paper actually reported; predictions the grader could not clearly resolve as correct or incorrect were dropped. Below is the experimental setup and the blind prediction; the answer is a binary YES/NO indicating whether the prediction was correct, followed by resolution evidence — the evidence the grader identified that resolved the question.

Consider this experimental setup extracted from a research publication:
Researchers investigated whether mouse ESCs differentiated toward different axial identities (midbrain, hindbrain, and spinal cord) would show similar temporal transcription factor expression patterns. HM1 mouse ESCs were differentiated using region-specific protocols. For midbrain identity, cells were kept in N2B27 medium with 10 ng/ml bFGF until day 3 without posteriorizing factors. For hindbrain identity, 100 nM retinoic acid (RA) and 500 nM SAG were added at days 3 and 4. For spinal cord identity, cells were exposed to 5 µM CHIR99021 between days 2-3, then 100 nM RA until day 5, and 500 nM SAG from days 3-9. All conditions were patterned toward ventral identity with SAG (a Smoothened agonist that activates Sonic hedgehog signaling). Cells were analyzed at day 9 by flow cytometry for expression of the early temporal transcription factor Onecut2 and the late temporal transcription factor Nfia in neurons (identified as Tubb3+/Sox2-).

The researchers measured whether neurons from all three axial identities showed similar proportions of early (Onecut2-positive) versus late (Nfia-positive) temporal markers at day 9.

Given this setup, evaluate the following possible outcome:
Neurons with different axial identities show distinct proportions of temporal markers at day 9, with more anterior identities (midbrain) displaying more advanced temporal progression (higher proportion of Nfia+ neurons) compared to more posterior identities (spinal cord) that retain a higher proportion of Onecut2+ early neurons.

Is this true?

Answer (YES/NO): NO